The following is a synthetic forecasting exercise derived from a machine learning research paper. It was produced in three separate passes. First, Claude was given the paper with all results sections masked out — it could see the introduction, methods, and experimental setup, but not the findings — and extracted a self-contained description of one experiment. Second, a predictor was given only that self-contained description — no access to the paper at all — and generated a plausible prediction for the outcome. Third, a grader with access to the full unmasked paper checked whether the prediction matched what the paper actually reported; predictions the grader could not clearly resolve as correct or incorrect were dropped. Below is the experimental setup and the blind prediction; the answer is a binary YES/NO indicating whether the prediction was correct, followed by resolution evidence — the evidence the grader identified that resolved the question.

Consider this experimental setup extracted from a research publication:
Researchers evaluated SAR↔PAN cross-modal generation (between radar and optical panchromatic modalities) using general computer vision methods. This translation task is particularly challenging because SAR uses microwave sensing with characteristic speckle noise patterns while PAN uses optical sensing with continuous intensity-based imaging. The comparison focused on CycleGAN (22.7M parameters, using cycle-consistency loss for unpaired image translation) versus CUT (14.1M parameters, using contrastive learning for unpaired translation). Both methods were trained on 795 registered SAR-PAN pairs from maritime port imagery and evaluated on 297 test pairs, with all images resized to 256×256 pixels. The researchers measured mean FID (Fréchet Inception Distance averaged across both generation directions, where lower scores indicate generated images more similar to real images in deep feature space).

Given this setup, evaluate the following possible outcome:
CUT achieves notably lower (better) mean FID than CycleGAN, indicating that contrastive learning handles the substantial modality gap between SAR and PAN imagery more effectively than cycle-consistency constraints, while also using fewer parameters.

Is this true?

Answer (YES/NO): NO